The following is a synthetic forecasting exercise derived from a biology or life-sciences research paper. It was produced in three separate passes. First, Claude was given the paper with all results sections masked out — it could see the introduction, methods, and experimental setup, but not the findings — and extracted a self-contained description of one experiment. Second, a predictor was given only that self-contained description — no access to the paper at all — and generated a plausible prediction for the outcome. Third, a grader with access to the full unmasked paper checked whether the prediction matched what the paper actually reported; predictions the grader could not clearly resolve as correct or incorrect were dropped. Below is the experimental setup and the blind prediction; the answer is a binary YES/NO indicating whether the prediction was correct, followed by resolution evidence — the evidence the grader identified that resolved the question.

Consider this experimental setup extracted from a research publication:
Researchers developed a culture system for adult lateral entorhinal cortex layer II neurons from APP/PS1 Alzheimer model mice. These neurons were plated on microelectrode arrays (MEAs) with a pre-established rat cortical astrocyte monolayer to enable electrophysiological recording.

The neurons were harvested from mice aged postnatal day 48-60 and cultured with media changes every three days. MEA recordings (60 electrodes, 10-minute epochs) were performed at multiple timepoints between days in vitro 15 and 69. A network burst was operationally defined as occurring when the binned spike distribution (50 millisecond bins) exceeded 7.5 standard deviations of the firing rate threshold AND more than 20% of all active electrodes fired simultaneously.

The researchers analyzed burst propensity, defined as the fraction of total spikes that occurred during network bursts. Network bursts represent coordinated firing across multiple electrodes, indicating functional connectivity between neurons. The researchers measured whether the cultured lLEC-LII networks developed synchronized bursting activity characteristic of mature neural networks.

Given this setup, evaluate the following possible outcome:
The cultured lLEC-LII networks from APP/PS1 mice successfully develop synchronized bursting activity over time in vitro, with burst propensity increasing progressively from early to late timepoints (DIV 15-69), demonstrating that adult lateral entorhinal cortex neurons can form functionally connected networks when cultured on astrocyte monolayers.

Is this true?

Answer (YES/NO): NO